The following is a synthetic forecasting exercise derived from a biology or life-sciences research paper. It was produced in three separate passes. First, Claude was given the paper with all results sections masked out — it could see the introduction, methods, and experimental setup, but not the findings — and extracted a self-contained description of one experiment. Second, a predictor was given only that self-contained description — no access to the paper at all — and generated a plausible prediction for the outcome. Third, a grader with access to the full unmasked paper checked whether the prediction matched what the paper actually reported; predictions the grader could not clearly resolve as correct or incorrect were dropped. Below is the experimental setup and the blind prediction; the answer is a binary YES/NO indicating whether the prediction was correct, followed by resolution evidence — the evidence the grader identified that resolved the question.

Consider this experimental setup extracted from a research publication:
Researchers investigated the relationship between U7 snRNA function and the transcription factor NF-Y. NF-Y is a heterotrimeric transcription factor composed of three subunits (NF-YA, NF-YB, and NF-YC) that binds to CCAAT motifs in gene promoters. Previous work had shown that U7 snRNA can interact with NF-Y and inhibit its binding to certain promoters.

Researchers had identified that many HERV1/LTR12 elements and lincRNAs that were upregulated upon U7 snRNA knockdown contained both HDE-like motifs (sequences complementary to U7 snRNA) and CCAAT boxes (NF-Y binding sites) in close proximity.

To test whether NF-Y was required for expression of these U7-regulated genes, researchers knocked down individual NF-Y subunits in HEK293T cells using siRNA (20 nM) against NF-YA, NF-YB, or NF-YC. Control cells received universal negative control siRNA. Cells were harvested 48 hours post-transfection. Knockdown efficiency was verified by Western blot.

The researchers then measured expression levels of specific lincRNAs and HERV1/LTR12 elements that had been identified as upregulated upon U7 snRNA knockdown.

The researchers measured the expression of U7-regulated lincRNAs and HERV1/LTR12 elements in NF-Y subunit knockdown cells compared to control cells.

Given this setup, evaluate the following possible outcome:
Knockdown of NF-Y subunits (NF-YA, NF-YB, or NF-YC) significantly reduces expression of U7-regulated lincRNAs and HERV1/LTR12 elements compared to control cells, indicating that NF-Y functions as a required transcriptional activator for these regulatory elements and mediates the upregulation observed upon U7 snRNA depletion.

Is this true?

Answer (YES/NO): NO